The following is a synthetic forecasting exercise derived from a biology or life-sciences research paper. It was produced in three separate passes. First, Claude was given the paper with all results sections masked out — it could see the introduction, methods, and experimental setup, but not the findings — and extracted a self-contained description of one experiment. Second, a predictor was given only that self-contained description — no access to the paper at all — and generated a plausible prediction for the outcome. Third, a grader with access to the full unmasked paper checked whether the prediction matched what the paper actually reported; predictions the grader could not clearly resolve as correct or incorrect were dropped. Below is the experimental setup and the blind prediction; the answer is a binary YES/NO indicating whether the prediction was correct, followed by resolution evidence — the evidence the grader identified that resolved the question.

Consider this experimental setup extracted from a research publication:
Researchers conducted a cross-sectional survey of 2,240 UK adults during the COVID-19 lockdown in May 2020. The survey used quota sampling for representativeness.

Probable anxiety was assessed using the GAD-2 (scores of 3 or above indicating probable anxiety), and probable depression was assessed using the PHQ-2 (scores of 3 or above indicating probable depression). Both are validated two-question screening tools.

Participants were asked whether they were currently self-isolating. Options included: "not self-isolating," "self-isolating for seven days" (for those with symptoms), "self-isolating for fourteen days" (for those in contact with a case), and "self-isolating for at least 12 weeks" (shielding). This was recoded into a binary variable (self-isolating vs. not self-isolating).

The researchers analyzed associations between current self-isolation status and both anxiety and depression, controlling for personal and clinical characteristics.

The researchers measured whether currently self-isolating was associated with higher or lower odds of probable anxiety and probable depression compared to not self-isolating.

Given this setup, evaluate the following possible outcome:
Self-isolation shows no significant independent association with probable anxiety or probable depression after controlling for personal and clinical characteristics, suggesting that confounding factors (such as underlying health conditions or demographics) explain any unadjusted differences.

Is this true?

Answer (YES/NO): NO